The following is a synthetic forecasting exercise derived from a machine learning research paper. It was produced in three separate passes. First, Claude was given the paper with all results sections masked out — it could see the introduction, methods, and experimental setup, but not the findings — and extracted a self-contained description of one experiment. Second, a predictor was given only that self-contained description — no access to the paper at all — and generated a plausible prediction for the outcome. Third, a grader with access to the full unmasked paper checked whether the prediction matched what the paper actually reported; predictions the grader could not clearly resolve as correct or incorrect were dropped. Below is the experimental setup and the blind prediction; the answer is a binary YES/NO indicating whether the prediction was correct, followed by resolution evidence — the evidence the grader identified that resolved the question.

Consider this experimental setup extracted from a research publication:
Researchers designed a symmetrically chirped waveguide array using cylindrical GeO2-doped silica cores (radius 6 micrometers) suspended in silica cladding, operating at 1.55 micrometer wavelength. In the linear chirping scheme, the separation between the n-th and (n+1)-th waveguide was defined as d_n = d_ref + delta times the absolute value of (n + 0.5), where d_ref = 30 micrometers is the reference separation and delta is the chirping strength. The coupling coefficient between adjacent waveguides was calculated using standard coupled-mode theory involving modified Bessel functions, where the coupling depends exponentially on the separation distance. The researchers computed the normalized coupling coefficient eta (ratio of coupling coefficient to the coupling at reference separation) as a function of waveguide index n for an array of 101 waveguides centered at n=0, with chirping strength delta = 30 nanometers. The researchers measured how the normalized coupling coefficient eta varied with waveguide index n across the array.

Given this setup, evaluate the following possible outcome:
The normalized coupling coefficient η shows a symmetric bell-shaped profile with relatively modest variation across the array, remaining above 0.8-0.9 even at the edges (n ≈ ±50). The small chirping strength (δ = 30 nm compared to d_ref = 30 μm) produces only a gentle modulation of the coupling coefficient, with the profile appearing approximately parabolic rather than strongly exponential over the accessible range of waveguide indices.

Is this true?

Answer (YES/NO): NO